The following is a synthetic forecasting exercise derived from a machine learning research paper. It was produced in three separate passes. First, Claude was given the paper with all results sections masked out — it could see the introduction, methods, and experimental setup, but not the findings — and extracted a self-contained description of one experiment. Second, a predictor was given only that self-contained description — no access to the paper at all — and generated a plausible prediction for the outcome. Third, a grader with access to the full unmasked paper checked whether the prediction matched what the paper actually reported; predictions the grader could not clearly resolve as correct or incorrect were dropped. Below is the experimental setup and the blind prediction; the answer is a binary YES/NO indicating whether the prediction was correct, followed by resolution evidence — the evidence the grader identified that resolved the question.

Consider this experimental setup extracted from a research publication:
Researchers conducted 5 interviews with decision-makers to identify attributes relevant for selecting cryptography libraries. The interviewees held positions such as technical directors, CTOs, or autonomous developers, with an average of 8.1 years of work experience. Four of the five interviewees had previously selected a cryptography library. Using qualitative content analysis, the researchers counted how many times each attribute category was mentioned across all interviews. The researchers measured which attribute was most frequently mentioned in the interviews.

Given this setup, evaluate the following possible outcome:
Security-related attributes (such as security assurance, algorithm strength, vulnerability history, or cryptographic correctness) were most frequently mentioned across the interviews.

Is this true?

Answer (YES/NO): NO